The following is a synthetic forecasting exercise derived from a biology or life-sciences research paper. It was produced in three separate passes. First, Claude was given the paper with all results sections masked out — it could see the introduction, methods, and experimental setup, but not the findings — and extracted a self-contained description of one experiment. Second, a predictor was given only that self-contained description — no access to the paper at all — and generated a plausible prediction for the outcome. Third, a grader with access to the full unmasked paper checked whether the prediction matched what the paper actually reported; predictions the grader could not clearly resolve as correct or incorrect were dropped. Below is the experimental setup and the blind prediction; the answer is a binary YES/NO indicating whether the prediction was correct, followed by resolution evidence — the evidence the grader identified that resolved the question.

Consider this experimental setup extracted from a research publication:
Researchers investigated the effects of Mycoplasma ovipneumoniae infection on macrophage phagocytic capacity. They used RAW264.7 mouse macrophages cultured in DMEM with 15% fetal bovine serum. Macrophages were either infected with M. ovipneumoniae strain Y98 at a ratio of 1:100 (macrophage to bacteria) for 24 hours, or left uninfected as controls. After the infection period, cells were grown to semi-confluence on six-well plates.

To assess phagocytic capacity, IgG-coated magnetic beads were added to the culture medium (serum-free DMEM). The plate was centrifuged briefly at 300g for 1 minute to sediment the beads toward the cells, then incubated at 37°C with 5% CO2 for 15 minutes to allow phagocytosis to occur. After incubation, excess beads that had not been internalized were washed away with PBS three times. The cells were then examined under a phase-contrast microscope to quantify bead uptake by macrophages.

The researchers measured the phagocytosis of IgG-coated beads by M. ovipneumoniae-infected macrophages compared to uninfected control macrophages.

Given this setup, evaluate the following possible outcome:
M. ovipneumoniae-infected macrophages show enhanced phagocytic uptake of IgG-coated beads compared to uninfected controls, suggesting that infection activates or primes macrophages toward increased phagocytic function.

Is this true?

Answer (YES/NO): NO